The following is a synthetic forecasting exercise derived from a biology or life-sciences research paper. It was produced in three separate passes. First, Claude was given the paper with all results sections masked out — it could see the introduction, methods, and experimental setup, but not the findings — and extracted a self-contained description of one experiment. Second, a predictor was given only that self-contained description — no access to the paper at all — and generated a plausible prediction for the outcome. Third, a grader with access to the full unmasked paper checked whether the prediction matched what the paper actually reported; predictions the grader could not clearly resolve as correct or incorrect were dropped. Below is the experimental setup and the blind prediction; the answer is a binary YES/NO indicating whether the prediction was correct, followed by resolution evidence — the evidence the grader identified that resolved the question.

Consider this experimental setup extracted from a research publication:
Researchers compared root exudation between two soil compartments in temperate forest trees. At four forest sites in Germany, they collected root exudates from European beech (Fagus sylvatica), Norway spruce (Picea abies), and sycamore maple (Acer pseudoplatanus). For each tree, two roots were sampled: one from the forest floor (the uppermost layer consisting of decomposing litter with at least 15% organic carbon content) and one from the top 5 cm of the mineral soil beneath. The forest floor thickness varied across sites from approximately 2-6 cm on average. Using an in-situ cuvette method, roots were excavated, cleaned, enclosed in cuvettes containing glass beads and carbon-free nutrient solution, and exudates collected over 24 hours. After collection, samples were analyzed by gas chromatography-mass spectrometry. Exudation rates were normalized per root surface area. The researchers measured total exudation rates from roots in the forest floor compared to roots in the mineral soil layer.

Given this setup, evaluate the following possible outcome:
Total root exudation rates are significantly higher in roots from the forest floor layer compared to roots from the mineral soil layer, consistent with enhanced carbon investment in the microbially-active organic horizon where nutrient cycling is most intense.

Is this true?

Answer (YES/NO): NO